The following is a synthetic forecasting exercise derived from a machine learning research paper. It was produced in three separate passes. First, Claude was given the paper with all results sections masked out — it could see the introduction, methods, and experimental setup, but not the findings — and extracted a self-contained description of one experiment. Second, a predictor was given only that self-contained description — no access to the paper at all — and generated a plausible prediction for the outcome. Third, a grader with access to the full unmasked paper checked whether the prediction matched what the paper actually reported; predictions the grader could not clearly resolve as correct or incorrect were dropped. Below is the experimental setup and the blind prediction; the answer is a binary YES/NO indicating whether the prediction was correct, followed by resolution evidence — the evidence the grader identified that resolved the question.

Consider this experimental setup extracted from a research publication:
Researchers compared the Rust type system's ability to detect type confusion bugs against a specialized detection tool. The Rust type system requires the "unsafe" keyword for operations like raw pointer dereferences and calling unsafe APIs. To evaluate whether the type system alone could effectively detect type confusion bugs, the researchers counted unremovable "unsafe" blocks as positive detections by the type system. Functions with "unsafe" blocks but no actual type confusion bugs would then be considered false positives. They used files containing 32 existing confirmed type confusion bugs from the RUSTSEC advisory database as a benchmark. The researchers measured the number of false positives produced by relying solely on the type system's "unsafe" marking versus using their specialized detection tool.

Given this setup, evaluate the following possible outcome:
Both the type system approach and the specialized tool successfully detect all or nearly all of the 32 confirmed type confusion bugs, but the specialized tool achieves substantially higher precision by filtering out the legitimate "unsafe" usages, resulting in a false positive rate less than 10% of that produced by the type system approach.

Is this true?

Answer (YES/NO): YES